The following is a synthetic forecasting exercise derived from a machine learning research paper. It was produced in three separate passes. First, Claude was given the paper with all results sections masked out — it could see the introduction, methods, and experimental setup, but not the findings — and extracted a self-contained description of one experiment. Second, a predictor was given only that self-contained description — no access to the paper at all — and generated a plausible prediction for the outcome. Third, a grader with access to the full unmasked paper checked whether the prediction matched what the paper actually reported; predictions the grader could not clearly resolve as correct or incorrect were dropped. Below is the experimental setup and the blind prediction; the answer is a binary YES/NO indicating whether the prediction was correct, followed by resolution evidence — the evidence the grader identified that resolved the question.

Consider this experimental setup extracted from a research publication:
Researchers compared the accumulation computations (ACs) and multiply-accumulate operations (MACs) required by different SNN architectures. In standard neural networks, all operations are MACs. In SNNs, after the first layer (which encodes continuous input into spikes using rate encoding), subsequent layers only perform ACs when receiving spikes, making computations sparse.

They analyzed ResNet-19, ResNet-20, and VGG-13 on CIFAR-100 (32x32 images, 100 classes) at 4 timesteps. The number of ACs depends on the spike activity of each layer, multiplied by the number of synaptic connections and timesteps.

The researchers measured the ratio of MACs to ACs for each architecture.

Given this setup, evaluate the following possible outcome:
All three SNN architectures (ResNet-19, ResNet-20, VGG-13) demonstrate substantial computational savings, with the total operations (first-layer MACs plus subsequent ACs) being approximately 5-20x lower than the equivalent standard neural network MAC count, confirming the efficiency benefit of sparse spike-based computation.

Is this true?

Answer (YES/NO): NO